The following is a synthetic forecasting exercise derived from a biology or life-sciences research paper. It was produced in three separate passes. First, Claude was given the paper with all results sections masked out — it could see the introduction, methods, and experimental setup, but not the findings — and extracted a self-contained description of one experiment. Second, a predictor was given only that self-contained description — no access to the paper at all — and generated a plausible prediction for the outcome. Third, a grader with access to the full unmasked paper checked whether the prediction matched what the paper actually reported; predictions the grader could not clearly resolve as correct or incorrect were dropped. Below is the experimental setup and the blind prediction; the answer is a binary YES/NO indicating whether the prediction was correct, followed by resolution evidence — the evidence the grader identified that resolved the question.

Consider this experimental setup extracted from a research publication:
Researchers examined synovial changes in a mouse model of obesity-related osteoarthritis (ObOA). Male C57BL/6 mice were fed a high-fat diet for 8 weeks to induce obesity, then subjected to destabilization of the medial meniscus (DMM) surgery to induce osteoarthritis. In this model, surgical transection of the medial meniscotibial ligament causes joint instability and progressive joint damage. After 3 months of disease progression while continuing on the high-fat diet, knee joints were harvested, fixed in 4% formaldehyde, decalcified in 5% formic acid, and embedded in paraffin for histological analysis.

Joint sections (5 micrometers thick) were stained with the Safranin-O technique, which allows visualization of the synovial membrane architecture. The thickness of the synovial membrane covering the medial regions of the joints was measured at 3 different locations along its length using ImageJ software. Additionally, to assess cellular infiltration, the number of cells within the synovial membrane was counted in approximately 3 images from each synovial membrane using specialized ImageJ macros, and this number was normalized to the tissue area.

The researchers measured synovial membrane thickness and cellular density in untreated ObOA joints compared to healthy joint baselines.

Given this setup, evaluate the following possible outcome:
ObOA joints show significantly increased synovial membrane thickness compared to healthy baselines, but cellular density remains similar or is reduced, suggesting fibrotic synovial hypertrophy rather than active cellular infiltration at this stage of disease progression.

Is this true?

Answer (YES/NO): NO